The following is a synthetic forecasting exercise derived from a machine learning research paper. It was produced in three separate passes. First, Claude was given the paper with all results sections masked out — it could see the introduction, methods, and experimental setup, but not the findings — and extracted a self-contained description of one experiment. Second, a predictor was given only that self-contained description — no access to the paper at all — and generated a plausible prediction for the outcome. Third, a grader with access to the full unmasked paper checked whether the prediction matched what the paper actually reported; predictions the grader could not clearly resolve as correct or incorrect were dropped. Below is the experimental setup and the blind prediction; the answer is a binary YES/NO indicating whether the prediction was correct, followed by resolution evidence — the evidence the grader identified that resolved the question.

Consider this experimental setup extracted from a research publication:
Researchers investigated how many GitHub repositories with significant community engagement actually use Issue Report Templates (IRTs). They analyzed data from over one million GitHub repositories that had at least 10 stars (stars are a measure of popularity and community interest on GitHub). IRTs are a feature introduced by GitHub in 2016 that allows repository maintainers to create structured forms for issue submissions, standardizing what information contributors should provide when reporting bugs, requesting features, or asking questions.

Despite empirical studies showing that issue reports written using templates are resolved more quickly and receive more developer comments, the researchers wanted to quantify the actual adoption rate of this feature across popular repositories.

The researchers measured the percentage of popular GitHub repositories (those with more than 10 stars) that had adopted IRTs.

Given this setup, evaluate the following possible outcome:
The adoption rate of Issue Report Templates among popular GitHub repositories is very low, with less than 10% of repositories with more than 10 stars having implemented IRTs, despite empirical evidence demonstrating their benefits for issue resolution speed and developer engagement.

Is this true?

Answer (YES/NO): YES